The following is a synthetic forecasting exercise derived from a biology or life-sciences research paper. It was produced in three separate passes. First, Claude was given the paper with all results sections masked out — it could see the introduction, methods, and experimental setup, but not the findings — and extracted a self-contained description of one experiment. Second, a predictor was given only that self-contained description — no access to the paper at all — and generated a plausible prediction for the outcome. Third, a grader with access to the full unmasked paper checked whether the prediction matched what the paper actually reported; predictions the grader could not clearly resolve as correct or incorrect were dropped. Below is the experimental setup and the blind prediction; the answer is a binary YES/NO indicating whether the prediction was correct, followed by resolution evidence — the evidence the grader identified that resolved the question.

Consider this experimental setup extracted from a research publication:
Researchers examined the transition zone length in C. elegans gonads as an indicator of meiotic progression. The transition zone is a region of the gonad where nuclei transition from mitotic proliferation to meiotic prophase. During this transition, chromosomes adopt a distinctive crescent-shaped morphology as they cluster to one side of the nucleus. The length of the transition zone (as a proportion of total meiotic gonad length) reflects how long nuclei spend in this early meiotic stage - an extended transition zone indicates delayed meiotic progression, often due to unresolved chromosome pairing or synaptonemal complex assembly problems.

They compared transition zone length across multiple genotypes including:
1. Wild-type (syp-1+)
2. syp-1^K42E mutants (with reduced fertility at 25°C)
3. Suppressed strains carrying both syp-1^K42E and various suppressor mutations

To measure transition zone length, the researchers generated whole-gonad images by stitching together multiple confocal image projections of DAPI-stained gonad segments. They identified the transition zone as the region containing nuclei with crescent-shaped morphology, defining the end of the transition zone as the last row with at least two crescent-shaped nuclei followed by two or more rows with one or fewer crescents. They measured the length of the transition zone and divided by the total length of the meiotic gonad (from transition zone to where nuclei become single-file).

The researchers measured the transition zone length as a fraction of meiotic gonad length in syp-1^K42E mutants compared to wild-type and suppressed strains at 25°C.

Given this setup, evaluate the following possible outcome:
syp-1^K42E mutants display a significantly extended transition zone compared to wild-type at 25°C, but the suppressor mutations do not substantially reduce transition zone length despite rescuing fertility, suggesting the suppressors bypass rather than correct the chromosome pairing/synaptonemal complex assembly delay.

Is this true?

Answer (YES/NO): YES